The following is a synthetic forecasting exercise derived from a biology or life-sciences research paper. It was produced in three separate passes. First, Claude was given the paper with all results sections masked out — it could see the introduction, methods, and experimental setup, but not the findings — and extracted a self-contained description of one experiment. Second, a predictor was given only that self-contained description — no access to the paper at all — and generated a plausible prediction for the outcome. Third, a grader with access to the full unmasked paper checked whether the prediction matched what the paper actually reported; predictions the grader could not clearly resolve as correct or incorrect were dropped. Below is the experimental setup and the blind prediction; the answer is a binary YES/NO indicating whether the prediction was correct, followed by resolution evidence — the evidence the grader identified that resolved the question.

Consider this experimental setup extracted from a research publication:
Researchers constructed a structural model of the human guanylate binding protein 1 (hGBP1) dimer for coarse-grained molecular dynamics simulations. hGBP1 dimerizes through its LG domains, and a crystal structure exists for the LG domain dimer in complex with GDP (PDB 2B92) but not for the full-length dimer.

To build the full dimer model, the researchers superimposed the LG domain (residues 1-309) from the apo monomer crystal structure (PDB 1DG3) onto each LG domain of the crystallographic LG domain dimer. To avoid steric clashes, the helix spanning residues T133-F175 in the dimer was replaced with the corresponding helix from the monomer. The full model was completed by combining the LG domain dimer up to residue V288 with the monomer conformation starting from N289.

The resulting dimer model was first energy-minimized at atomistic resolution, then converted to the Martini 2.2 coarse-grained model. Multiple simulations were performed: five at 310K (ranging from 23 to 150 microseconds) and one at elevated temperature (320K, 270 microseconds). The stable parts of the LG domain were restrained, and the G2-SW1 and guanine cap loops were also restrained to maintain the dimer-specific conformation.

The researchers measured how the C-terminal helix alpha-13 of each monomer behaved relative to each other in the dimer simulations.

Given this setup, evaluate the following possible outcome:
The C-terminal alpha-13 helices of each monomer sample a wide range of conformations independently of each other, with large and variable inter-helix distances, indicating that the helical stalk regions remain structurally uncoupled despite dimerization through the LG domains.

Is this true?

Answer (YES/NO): NO